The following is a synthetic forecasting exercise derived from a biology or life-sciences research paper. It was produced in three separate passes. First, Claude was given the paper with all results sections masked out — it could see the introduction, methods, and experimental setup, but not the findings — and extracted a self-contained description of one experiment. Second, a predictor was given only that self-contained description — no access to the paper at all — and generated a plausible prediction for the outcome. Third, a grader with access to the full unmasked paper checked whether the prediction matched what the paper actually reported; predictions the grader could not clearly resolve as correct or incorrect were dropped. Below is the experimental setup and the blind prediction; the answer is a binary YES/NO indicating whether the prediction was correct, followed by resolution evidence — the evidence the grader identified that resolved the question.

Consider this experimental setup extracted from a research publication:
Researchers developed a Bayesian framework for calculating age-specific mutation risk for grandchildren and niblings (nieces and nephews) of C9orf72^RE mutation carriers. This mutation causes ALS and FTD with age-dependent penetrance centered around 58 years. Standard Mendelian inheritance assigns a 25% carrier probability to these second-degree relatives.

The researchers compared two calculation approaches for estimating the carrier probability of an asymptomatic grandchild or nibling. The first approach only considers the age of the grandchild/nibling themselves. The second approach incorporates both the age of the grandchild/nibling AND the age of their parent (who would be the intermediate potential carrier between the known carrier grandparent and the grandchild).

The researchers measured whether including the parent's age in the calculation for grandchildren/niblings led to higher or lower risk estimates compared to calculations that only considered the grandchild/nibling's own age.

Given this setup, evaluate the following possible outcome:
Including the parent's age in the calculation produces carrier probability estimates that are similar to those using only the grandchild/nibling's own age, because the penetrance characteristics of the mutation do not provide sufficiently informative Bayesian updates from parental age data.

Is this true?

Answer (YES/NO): NO